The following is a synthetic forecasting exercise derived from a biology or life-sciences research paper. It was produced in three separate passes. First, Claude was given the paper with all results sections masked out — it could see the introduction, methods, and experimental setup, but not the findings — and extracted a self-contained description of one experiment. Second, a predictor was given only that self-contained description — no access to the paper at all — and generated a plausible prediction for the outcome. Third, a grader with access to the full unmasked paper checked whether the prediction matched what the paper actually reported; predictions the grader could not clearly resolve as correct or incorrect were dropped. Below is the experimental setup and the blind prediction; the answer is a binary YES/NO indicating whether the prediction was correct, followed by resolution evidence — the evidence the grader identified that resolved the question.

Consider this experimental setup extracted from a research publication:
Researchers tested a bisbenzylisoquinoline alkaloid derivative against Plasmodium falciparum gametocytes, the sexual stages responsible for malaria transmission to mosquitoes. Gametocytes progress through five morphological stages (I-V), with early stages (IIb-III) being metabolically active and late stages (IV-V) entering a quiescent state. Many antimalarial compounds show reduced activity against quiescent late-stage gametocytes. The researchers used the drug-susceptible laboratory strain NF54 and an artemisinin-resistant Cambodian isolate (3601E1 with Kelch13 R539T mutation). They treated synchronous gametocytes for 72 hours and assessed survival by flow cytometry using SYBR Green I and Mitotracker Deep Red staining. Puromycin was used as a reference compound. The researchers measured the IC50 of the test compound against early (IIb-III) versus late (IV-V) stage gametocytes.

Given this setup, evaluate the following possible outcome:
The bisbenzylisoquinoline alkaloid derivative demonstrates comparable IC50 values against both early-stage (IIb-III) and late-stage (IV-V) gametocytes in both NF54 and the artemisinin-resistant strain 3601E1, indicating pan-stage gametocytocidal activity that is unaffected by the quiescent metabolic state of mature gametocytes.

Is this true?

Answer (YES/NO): YES